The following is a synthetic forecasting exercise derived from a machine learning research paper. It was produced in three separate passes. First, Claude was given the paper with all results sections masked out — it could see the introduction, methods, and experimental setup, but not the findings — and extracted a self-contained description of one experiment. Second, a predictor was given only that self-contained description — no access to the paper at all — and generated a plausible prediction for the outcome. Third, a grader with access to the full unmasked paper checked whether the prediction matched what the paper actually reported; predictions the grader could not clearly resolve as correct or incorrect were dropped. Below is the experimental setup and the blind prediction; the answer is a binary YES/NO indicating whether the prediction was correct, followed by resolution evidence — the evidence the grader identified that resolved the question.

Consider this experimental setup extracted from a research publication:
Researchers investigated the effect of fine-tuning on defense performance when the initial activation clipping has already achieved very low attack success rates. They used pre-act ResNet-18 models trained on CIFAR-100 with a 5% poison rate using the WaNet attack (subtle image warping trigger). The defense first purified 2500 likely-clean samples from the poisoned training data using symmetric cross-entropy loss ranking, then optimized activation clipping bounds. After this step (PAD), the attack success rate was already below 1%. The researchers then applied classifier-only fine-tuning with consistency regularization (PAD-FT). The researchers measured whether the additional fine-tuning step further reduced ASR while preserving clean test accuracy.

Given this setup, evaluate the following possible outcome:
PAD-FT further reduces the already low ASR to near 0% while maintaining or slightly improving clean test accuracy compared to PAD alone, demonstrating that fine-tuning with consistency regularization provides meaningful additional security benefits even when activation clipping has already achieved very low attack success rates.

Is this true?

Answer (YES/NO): NO